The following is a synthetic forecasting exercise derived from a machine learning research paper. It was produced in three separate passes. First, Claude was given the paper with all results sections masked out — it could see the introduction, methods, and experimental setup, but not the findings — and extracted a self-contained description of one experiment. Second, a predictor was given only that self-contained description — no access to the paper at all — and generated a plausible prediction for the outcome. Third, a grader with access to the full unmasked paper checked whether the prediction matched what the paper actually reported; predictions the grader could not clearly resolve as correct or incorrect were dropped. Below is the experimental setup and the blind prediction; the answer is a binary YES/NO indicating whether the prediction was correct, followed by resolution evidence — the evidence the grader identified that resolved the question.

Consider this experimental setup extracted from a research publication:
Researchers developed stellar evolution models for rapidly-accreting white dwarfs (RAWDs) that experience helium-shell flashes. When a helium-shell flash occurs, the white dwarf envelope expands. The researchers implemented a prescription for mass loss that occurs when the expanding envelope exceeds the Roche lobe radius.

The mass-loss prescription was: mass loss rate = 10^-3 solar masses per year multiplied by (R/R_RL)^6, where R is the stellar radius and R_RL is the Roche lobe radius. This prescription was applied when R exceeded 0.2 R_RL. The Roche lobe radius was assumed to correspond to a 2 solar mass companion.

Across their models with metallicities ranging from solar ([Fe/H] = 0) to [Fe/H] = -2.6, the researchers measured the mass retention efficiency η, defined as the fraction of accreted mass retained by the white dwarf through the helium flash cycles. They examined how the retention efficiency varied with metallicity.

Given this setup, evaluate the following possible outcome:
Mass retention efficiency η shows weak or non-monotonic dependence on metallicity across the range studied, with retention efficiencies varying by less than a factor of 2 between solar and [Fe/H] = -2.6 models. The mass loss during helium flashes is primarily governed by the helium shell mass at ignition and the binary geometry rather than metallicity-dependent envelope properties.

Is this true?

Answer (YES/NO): NO